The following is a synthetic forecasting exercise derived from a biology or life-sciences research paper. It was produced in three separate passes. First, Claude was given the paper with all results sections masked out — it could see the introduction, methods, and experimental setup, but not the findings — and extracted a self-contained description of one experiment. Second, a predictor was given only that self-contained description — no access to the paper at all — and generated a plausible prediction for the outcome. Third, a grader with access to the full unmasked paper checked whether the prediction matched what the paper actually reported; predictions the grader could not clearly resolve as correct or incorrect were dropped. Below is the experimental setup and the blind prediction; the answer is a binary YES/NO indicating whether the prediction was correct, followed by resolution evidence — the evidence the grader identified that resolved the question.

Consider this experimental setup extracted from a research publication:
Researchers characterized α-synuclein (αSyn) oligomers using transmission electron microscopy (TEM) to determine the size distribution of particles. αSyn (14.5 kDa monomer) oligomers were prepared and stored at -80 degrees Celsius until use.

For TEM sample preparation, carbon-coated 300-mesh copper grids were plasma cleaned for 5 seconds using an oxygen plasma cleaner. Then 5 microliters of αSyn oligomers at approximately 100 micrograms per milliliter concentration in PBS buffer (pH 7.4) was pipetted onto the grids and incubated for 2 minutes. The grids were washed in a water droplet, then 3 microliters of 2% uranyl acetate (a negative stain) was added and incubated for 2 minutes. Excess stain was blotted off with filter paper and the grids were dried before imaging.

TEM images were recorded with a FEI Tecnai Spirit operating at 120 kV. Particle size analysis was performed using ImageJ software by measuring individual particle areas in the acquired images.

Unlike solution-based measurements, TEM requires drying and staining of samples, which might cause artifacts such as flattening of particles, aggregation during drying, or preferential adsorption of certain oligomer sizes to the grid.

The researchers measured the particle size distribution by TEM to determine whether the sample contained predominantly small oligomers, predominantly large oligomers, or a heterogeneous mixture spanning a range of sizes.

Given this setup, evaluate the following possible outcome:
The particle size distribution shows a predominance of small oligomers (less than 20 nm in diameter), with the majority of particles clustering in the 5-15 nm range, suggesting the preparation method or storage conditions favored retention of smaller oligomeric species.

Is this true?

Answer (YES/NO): NO